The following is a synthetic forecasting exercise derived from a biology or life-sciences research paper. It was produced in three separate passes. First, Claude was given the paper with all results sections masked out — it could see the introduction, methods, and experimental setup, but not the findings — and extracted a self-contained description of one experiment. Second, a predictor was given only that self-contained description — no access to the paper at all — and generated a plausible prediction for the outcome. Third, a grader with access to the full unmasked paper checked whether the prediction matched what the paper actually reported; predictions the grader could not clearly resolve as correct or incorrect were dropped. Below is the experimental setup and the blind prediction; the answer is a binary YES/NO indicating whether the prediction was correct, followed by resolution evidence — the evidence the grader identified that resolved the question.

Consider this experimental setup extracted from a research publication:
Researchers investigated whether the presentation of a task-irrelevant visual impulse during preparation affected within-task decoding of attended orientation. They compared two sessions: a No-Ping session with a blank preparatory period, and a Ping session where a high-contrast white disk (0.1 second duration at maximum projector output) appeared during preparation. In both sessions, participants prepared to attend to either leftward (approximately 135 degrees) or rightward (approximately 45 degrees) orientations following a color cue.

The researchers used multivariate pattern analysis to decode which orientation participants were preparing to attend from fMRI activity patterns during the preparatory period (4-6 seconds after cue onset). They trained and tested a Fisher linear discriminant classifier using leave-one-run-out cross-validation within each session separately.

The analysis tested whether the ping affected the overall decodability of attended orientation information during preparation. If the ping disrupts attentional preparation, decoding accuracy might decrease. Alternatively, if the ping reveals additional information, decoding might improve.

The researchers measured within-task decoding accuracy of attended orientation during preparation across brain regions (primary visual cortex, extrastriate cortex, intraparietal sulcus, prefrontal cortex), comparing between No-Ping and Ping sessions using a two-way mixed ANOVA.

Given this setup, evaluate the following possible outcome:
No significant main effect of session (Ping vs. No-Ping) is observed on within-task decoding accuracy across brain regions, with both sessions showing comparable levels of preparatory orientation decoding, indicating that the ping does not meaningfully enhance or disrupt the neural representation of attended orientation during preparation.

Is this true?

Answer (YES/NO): YES